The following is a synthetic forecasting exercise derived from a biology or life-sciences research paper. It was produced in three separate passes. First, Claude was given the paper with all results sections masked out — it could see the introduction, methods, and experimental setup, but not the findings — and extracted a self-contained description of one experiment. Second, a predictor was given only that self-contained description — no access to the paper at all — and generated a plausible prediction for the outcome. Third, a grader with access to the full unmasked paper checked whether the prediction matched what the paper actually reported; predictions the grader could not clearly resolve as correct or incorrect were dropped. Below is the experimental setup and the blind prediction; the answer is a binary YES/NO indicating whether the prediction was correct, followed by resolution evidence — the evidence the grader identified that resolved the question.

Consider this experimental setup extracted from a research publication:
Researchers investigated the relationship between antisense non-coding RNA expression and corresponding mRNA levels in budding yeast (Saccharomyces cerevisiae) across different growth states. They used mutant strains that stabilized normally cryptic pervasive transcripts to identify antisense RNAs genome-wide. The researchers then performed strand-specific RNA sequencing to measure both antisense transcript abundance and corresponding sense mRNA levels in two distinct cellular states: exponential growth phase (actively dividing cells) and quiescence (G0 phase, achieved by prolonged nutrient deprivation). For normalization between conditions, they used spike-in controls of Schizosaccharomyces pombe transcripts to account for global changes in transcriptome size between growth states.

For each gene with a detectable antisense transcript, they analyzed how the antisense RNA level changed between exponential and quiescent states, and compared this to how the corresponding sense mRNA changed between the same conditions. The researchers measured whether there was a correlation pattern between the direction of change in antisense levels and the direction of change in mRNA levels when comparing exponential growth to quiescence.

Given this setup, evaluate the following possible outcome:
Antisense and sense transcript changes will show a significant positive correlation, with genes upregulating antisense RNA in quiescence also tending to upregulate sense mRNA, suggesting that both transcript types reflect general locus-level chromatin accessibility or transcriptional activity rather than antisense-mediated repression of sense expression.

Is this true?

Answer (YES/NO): NO